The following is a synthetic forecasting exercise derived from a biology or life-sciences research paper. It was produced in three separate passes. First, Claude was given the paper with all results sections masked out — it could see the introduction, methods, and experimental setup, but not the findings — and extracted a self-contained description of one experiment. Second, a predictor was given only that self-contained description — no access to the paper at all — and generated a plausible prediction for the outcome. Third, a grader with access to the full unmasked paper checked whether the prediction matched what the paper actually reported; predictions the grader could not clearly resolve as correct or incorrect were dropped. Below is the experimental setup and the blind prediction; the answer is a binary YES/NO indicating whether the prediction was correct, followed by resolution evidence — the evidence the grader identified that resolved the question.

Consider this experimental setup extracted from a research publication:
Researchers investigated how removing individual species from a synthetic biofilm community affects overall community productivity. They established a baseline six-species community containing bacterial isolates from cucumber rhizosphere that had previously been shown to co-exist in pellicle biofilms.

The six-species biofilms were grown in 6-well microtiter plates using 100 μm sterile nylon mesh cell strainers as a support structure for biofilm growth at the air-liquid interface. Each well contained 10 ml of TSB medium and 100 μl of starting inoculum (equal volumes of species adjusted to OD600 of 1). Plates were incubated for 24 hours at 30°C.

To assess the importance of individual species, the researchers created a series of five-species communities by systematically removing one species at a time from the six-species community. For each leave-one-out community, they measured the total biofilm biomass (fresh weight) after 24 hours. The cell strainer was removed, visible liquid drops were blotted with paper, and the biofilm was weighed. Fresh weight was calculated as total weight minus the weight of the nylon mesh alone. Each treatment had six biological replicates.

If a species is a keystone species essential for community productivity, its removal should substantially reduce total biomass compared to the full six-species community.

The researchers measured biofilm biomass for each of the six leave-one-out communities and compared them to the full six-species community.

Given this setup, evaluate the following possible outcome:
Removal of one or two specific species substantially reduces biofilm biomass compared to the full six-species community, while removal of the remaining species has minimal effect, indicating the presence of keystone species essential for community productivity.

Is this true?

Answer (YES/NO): NO